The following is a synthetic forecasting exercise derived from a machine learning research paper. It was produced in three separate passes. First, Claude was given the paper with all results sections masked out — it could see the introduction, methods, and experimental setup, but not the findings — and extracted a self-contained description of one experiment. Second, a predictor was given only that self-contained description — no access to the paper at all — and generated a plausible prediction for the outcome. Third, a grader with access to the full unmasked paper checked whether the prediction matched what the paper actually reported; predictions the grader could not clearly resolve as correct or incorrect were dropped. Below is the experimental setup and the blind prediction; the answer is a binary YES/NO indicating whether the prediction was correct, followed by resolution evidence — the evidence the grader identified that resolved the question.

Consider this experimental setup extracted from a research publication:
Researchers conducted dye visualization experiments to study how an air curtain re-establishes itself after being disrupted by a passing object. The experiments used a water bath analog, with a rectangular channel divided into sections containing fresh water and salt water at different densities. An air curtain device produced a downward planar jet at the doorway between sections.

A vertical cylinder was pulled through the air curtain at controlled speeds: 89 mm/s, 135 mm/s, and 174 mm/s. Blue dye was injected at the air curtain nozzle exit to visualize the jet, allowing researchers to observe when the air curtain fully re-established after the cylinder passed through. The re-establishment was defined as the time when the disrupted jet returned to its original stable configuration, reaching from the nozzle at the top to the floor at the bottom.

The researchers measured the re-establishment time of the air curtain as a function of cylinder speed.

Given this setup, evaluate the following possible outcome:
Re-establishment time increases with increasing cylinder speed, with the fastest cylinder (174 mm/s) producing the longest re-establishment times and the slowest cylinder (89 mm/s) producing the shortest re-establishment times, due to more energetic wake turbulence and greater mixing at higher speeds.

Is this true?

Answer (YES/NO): YES